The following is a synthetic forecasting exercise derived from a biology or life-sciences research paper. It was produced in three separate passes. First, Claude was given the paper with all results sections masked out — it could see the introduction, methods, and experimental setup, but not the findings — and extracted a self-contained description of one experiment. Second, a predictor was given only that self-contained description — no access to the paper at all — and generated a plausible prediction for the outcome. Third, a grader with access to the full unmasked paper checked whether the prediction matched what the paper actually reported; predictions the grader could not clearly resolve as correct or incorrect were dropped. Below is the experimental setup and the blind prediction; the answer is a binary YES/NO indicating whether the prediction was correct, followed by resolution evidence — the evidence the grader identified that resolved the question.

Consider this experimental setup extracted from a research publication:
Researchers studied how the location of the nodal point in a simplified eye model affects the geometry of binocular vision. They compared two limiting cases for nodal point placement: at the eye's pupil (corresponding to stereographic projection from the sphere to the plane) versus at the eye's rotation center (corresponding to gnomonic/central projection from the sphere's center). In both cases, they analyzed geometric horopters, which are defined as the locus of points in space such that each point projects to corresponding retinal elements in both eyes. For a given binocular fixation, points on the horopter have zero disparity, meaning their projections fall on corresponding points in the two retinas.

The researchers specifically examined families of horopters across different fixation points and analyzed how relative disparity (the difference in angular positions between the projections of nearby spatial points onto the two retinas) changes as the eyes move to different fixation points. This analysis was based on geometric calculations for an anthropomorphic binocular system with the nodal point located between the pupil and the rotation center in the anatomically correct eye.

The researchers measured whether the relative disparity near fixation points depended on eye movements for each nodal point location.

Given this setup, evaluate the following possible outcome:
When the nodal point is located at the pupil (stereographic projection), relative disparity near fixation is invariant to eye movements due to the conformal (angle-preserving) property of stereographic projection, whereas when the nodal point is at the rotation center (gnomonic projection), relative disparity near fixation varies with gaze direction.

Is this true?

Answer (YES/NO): NO